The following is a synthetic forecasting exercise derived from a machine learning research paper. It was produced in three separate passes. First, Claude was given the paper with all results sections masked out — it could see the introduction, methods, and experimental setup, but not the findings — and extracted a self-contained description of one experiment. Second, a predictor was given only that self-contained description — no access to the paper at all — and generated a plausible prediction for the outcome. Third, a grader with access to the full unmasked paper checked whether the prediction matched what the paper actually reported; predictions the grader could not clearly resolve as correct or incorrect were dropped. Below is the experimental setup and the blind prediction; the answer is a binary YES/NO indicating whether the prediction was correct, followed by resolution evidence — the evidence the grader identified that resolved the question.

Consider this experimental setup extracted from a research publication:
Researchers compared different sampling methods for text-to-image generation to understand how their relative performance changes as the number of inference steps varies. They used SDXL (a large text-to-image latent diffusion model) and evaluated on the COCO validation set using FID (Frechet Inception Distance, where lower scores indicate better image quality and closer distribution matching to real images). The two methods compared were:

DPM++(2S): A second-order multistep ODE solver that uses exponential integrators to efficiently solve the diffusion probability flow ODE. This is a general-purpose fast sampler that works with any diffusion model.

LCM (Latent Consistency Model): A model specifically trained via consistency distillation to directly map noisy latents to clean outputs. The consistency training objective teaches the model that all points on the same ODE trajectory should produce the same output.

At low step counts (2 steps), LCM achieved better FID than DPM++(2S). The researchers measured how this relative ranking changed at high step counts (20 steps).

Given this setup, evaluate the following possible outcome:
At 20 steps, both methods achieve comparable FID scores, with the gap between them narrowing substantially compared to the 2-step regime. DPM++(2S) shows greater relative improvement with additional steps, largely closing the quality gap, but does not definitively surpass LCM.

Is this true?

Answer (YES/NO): NO